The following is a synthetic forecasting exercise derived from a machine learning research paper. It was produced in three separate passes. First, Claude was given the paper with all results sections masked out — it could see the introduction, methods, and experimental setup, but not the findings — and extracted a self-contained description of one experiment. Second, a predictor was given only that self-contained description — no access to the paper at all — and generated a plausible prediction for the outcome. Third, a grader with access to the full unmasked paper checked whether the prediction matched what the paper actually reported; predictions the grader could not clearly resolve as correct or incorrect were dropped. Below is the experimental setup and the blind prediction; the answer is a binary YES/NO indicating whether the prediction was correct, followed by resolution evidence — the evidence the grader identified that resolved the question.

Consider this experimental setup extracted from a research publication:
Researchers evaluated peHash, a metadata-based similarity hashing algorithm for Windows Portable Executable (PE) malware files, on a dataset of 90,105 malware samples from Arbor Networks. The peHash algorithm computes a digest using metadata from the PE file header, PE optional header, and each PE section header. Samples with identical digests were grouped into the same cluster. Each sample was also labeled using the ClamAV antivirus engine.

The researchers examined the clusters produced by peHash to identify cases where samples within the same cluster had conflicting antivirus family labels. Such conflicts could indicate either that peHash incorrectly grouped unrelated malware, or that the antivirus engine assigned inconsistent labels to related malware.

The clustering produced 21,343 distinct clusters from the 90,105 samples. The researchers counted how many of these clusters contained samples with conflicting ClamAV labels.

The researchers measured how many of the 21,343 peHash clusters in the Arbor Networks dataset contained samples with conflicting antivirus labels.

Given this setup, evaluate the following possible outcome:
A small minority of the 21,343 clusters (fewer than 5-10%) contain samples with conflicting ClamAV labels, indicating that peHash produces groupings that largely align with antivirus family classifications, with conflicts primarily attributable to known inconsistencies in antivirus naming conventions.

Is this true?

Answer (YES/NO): YES